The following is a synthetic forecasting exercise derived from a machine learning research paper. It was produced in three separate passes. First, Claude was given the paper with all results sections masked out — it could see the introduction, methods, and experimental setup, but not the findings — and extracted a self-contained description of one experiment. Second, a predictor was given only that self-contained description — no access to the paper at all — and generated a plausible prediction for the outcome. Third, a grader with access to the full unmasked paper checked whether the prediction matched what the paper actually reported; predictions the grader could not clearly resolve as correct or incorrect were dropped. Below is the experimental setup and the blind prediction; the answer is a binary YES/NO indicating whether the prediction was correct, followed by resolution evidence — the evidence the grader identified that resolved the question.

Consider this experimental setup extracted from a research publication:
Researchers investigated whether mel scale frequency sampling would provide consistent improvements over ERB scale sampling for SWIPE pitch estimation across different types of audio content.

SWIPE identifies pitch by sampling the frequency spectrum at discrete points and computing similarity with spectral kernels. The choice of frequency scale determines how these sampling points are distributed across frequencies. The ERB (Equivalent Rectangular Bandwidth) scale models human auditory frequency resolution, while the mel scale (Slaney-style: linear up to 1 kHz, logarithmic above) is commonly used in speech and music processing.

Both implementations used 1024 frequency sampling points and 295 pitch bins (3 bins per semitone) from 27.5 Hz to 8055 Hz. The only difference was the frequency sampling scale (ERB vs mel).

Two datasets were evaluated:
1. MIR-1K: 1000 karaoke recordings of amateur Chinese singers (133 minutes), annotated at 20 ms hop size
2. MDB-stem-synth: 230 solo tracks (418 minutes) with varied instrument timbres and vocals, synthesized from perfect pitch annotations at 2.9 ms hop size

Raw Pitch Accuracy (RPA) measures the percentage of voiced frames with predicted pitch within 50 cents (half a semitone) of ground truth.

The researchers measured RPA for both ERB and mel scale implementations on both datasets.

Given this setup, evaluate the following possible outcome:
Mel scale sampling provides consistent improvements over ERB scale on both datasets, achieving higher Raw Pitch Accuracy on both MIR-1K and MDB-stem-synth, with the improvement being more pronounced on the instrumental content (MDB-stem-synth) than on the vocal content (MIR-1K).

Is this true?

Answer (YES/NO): YES